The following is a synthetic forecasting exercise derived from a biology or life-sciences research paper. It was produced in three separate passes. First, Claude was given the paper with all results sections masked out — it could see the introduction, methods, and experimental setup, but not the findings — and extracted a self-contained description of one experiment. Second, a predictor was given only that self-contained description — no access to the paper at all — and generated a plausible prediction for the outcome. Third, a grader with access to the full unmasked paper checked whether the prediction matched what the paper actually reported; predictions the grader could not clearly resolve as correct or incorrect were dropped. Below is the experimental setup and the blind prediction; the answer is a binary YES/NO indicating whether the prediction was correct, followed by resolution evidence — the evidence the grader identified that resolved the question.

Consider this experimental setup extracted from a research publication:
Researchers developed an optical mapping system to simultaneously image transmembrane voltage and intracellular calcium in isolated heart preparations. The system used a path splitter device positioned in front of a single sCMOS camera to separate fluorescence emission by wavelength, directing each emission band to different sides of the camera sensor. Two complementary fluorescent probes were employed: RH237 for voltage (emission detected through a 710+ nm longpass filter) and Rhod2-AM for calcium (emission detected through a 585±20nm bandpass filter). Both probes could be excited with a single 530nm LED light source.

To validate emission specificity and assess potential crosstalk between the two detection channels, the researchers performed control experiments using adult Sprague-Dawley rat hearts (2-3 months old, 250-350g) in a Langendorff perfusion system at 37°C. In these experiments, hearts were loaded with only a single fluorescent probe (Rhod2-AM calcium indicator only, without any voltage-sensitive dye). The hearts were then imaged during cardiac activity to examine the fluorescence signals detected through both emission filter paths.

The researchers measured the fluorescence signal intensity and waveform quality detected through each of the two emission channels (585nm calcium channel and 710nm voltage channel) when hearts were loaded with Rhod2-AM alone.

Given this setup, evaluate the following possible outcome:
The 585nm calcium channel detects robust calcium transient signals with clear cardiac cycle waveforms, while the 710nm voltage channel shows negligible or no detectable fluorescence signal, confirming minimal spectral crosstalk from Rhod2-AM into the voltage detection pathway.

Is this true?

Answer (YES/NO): YES